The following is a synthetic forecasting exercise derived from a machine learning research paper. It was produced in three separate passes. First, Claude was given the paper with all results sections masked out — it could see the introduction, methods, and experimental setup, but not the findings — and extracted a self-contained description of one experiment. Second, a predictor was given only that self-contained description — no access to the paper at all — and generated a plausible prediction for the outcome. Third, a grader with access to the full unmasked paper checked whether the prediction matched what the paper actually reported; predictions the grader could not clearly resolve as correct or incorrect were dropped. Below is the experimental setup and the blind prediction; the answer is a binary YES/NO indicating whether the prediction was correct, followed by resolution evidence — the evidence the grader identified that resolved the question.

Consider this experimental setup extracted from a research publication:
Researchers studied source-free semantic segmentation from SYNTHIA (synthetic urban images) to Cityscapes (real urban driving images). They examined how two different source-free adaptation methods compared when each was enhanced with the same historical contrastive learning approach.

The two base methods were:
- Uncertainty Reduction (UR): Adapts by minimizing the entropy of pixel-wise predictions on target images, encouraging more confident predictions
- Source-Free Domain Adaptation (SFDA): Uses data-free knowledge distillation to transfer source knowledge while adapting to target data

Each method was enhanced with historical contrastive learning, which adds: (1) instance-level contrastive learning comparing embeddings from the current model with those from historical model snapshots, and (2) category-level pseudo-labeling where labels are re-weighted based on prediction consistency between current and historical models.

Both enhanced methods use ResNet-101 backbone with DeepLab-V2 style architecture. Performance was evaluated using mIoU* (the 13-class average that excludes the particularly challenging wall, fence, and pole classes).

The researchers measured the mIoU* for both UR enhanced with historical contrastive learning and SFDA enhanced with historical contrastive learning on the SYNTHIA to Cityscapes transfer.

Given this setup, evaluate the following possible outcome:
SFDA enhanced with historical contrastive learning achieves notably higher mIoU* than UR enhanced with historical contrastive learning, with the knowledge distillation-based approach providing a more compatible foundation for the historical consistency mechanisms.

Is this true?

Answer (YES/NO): NO